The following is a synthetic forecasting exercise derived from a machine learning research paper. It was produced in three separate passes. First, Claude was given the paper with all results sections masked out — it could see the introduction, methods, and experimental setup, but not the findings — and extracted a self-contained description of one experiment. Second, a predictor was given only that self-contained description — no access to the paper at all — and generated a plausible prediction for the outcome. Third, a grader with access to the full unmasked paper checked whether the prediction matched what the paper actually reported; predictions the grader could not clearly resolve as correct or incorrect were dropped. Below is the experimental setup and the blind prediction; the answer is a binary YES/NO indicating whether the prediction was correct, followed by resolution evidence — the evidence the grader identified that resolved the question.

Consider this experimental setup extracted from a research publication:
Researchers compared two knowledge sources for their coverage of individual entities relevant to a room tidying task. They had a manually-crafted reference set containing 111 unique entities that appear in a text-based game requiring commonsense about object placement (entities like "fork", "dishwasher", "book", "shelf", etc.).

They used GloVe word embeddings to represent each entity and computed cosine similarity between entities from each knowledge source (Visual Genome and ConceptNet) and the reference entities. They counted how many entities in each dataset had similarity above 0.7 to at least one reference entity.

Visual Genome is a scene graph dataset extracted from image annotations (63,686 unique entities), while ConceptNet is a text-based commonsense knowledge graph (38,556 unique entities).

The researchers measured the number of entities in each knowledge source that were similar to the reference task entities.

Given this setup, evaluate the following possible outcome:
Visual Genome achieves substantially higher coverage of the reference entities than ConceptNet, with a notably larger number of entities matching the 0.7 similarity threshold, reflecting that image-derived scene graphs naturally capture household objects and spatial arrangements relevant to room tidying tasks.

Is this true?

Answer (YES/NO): NO